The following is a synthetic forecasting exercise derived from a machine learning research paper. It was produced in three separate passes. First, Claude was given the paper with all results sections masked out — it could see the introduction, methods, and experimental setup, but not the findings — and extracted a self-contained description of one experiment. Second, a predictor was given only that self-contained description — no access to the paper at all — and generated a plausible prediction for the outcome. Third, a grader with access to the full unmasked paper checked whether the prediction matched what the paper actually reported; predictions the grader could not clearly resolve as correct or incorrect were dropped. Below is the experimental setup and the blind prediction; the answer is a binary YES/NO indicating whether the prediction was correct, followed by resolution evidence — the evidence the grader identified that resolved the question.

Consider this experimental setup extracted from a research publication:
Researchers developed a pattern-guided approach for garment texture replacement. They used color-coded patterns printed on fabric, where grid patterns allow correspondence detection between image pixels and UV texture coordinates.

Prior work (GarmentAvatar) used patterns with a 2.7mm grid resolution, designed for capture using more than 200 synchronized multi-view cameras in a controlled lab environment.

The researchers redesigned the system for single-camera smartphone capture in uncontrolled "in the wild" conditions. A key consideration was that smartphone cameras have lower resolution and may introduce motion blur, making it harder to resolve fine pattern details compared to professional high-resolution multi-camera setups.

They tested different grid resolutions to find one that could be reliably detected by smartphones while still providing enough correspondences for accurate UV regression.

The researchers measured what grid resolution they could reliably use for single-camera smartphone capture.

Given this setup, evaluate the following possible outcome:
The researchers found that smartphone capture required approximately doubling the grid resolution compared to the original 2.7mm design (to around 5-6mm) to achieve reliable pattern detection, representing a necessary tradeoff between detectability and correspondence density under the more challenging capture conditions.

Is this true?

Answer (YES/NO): NO